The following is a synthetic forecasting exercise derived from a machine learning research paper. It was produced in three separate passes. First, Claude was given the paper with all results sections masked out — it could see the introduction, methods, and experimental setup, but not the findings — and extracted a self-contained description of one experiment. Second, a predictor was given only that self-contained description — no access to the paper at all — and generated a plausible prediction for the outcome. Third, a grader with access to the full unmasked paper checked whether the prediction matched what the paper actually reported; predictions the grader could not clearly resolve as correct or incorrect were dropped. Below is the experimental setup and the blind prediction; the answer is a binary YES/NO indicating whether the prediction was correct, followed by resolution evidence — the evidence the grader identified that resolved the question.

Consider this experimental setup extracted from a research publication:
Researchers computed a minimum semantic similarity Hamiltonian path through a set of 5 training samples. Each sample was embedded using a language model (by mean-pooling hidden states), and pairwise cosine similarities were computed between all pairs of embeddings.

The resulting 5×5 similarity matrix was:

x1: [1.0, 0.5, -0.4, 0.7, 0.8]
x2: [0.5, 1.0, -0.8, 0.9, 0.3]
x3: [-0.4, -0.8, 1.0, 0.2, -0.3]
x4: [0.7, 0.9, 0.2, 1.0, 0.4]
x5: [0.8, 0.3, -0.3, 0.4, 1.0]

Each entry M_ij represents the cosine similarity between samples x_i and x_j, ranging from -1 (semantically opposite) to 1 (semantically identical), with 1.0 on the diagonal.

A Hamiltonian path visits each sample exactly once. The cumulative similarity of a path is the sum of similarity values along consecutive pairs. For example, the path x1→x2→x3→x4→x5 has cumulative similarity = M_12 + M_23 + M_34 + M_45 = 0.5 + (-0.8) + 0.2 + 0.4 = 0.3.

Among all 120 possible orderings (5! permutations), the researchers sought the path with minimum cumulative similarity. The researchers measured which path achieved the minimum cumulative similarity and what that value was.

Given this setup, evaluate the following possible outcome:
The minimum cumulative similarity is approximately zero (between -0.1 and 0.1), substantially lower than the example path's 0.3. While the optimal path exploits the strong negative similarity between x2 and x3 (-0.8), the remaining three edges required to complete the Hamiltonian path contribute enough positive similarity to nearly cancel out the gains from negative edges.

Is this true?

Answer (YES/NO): NO